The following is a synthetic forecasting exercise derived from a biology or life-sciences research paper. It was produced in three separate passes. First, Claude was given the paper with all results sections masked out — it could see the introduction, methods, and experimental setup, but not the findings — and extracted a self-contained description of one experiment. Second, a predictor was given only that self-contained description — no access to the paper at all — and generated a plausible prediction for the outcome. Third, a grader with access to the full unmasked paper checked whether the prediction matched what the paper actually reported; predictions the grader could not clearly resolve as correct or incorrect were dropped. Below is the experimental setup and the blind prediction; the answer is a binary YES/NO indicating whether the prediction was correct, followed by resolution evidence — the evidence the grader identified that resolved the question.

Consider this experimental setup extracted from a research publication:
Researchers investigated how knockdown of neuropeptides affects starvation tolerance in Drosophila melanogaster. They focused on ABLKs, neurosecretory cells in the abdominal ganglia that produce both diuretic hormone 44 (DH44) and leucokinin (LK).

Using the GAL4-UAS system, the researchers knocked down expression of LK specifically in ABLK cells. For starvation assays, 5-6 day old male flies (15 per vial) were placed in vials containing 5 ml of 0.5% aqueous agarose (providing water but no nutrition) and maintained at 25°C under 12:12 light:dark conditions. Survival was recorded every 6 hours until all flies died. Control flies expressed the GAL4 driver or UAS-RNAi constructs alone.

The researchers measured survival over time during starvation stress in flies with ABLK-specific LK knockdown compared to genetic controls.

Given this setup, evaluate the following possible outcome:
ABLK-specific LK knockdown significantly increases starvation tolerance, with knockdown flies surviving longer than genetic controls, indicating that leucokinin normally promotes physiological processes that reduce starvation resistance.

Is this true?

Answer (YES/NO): YES